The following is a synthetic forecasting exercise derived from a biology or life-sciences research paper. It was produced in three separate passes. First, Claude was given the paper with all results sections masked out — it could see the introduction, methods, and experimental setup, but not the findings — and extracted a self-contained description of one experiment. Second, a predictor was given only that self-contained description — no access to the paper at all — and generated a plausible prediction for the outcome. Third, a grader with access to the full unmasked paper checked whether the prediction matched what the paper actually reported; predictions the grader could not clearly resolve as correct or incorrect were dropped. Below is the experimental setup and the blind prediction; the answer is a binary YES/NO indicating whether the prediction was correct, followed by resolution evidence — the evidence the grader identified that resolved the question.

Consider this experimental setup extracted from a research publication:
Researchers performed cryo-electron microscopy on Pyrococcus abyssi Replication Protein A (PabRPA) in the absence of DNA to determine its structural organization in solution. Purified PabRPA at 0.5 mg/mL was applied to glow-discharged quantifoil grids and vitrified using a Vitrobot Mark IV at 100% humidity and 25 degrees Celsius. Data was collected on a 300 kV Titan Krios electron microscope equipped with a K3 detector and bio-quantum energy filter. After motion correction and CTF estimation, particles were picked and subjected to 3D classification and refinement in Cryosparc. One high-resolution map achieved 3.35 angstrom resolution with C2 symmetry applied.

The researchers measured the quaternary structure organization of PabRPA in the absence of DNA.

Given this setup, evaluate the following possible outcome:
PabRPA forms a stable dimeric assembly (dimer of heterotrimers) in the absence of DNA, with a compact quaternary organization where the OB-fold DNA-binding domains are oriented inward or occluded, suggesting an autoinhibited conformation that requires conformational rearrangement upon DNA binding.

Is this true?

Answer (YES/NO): NO